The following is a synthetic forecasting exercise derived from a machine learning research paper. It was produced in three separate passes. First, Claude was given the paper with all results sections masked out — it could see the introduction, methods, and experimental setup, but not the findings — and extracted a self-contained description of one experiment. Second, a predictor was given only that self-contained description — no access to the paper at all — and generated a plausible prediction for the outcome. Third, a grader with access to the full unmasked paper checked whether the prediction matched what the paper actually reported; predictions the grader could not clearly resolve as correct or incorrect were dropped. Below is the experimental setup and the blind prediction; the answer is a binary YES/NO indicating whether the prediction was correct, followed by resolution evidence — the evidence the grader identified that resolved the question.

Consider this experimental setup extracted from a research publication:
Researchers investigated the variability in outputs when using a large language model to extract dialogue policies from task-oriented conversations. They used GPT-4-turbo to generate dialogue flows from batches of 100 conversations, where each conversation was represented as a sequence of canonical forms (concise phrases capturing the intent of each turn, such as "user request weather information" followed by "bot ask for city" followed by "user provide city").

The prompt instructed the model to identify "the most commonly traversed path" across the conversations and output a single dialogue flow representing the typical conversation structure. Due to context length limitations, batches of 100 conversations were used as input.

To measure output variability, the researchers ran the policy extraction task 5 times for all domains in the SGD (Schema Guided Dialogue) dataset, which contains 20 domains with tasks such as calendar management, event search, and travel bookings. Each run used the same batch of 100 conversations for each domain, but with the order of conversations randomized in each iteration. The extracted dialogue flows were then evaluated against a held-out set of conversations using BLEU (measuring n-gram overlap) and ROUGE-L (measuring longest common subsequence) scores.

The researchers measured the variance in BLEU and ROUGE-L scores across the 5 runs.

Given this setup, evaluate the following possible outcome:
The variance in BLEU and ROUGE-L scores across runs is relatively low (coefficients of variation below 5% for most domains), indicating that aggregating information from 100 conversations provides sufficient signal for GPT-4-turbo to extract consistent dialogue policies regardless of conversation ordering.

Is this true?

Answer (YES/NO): YES